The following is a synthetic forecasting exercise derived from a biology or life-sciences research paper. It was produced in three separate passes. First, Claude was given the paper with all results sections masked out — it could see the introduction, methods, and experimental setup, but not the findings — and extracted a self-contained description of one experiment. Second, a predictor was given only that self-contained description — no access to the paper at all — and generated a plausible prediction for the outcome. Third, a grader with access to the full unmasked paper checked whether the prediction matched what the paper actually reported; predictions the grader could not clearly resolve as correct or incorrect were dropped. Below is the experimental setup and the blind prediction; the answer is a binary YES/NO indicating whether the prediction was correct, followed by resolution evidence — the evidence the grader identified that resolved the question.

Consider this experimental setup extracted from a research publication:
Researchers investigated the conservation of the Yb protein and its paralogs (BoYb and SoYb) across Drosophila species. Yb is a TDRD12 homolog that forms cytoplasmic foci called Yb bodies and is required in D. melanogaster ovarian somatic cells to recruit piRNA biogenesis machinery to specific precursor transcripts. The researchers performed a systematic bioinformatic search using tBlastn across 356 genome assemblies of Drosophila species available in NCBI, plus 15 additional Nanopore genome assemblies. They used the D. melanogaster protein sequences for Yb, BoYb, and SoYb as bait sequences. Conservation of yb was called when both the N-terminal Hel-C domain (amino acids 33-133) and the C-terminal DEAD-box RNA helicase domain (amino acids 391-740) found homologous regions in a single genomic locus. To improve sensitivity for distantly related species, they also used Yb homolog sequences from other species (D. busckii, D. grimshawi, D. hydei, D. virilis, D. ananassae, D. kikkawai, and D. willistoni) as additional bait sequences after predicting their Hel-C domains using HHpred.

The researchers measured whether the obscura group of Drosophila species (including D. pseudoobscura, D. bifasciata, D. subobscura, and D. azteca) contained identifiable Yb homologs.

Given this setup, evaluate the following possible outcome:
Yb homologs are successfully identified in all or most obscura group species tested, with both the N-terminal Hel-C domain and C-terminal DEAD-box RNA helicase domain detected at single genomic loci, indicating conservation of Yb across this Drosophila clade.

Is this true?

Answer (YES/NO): NO